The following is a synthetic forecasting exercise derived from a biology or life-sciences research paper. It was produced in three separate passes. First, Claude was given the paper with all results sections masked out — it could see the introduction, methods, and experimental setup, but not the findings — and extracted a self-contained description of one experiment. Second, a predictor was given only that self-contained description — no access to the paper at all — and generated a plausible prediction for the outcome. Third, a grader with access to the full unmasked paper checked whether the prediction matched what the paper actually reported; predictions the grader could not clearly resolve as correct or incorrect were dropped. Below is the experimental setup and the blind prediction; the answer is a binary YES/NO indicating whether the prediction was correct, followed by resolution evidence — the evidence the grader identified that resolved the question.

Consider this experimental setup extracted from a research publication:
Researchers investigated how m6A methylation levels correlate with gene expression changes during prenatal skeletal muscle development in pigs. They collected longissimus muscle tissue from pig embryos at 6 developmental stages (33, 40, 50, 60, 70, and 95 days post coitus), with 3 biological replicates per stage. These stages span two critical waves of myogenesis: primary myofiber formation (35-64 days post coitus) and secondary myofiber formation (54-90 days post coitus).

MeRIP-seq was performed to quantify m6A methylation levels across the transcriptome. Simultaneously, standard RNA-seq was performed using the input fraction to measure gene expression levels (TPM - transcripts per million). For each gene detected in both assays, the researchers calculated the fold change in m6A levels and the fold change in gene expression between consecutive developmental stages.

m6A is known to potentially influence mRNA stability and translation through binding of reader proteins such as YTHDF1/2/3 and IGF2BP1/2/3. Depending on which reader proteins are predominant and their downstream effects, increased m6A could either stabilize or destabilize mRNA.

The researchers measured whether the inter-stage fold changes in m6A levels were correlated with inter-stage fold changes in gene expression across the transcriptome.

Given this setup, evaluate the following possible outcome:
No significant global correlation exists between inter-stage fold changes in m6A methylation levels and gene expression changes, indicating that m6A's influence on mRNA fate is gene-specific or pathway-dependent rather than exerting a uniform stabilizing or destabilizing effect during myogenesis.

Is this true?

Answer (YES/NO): NO